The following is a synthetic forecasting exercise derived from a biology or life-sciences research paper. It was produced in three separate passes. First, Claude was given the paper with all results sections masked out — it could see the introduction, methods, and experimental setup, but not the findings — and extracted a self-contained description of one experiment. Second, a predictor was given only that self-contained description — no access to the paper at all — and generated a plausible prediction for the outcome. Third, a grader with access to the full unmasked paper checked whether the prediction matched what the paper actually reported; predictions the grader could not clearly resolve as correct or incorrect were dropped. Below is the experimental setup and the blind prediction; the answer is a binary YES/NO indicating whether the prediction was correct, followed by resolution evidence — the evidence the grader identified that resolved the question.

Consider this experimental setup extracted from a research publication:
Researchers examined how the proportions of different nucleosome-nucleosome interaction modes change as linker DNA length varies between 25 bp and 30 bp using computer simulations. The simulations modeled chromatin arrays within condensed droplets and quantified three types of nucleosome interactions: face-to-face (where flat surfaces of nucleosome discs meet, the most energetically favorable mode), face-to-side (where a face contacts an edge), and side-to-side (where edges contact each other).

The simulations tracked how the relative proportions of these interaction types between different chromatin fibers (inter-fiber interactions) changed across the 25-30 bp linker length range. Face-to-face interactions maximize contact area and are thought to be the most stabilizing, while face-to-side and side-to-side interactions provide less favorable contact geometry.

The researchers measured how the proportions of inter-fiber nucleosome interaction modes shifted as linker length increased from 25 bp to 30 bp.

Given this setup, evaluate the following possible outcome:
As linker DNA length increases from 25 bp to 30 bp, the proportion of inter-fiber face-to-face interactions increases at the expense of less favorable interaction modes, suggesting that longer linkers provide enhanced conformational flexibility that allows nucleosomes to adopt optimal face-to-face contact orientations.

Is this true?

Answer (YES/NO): NO